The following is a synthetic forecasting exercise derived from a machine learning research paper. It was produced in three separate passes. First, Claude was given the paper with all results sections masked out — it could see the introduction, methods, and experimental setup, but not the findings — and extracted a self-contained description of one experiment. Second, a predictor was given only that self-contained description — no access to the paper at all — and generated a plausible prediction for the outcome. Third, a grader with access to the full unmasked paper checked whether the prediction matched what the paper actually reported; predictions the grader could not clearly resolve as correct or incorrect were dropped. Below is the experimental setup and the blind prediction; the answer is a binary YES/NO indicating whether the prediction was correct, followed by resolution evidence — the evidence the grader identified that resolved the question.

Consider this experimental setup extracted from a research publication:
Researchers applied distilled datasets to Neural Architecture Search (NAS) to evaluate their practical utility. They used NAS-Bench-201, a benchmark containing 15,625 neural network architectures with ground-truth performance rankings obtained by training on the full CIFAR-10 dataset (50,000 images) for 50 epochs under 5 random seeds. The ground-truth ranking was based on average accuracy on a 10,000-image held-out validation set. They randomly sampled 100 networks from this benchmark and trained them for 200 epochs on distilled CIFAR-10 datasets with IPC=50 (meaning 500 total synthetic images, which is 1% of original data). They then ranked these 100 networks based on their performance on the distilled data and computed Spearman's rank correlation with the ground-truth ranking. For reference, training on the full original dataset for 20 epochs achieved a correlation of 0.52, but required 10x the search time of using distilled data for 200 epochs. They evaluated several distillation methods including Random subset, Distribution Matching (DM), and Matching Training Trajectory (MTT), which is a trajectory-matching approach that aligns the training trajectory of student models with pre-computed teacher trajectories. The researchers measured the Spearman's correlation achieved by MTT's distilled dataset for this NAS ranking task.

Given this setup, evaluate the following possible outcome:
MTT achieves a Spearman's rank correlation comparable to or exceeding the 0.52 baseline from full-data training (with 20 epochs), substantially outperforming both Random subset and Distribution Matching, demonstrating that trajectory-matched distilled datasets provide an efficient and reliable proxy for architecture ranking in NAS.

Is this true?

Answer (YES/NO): NO